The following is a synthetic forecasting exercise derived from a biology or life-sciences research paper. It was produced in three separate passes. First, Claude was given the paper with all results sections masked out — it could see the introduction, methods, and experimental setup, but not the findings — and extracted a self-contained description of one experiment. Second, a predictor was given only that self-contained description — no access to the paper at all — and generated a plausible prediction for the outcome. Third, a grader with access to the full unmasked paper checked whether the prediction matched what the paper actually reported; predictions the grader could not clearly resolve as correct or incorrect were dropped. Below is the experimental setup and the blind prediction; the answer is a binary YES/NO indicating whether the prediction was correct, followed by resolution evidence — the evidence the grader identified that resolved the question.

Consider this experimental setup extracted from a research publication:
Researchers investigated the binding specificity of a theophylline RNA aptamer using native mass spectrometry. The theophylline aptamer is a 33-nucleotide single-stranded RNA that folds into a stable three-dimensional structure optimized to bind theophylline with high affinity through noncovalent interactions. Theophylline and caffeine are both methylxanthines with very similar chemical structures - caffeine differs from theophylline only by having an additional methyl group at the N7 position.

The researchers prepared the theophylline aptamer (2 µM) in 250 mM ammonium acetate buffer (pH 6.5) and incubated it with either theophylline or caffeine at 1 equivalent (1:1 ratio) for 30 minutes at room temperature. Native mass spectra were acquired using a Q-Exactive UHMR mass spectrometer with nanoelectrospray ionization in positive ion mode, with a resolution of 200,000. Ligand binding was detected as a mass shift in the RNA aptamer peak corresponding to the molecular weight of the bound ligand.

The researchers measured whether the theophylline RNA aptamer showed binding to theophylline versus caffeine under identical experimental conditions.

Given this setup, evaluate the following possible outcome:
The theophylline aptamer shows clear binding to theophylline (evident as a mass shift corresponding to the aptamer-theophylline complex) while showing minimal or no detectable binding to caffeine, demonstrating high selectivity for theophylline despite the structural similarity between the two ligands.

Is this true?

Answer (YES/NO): NO